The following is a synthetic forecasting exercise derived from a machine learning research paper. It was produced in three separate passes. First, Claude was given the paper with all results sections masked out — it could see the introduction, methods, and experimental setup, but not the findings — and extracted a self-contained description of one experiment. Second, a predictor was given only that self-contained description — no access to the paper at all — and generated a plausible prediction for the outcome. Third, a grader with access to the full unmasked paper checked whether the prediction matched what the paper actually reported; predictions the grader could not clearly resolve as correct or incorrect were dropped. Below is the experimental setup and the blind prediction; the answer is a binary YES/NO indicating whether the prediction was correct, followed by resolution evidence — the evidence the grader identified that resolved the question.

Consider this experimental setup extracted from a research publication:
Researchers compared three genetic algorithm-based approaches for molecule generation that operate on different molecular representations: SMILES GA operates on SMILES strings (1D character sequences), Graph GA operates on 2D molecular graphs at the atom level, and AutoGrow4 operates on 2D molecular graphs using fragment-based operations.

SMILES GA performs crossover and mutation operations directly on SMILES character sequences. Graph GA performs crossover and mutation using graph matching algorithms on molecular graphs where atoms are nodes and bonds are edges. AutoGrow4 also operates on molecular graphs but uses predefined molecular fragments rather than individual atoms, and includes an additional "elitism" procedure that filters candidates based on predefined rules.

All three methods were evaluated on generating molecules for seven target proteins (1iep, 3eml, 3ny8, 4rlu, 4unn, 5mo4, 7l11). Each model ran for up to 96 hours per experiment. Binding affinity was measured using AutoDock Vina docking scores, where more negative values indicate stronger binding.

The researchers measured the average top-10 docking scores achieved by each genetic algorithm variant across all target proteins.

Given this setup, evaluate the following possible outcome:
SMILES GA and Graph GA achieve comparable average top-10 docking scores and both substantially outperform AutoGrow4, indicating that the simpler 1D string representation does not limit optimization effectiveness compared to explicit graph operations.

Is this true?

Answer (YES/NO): NO